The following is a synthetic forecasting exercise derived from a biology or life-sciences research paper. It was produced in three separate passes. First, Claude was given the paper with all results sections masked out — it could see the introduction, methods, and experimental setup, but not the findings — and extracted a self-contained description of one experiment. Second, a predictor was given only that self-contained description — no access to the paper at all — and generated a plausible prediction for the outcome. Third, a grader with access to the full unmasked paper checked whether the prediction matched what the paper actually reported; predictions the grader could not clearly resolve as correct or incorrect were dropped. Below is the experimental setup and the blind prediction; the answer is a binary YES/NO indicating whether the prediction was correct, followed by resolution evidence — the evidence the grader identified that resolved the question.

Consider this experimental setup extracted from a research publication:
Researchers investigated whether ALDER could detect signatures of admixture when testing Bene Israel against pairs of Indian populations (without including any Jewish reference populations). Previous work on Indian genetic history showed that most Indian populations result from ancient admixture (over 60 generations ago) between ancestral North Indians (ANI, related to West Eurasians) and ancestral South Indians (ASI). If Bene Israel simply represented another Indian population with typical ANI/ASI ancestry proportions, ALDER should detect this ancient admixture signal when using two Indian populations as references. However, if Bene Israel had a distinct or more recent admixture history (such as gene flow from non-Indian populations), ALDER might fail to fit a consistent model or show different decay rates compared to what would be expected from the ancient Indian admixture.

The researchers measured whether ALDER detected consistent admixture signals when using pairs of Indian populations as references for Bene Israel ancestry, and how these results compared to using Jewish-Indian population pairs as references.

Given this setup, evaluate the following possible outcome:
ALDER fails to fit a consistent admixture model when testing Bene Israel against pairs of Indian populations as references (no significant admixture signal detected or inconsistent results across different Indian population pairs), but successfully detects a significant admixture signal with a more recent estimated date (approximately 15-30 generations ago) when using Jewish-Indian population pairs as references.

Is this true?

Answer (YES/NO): YES